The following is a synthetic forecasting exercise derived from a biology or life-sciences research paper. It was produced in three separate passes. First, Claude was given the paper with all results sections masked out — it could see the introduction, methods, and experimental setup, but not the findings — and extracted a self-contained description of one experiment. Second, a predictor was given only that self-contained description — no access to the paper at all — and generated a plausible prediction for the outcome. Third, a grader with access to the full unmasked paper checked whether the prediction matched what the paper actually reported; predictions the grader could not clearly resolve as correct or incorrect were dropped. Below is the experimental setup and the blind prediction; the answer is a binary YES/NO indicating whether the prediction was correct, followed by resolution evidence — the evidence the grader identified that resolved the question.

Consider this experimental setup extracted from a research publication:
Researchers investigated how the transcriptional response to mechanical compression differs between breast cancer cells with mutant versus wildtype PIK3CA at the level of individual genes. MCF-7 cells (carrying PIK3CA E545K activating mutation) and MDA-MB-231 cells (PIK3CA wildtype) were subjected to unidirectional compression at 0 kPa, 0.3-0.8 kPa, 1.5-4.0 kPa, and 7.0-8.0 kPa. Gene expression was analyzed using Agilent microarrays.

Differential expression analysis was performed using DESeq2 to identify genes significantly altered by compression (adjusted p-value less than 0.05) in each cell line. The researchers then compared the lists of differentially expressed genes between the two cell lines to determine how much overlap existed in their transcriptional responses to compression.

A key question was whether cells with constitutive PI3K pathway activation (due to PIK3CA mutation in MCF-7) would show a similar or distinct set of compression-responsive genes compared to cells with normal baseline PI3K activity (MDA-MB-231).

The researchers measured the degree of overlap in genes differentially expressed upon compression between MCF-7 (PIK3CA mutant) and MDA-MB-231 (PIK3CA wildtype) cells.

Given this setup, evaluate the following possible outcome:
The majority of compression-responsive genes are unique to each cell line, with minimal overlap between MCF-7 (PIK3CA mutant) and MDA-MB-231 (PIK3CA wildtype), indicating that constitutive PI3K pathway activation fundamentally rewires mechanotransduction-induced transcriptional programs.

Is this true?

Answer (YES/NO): YES